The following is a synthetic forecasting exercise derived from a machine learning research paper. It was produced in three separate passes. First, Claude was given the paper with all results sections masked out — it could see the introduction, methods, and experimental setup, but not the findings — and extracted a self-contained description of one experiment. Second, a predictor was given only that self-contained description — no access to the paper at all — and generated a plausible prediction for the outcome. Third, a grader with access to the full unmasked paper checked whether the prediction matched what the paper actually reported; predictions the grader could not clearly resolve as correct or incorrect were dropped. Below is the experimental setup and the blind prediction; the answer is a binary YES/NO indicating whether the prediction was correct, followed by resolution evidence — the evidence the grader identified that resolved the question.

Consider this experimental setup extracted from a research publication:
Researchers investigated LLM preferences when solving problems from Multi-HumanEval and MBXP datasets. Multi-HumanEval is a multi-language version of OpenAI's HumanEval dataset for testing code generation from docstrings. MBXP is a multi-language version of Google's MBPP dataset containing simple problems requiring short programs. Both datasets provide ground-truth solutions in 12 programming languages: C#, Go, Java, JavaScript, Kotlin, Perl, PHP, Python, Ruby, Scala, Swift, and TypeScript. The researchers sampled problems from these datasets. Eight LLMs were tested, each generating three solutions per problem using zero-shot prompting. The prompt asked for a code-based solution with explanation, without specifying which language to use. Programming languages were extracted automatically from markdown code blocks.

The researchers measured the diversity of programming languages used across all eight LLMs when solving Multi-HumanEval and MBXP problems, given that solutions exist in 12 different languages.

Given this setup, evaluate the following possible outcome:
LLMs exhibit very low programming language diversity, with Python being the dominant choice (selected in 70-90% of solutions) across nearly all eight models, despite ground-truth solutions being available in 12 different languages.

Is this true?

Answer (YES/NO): NO